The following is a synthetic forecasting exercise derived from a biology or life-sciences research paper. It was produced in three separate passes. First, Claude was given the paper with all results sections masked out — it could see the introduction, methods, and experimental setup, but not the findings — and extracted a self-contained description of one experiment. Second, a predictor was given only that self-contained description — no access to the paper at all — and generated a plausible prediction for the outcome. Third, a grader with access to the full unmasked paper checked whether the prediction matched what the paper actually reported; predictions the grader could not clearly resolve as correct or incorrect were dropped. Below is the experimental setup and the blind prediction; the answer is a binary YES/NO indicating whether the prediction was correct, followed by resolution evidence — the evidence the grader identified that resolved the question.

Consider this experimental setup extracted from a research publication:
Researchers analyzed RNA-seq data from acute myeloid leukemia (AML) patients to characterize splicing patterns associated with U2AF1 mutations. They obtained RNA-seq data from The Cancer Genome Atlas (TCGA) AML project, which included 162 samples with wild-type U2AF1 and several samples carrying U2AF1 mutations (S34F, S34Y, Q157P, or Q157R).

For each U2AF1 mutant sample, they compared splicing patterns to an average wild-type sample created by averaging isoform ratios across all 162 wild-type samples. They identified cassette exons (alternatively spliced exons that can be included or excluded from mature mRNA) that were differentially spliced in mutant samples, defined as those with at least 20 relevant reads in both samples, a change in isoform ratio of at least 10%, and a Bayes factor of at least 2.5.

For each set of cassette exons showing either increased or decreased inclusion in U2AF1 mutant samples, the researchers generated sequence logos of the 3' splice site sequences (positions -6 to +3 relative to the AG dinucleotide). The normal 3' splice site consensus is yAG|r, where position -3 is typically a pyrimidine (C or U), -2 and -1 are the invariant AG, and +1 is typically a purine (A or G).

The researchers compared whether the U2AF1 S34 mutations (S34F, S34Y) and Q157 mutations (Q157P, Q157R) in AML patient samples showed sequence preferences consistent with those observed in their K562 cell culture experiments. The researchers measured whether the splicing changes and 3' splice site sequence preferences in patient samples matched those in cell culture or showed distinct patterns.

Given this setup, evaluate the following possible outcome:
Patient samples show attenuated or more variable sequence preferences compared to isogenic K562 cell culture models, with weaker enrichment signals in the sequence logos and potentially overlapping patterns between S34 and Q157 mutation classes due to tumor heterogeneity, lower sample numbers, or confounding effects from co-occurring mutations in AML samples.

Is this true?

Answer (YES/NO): NO